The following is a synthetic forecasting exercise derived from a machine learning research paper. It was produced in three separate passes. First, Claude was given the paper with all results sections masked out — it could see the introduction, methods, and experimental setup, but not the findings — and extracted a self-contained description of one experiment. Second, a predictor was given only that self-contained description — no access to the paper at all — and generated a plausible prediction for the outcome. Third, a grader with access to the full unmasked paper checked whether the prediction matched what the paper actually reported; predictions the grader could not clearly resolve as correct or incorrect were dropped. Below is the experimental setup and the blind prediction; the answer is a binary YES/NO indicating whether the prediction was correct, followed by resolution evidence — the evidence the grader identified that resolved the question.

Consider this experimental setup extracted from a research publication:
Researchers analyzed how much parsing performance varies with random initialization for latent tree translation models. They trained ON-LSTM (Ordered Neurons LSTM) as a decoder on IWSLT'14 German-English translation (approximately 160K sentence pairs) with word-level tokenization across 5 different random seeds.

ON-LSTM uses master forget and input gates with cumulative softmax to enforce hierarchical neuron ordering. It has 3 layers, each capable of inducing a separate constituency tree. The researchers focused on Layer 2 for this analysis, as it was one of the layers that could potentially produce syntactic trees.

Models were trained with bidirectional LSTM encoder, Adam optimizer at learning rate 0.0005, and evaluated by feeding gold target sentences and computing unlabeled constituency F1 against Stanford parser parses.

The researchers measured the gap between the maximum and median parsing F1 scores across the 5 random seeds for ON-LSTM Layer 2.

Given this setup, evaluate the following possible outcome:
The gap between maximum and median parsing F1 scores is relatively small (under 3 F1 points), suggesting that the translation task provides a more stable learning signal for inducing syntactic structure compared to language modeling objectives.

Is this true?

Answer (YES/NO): NO